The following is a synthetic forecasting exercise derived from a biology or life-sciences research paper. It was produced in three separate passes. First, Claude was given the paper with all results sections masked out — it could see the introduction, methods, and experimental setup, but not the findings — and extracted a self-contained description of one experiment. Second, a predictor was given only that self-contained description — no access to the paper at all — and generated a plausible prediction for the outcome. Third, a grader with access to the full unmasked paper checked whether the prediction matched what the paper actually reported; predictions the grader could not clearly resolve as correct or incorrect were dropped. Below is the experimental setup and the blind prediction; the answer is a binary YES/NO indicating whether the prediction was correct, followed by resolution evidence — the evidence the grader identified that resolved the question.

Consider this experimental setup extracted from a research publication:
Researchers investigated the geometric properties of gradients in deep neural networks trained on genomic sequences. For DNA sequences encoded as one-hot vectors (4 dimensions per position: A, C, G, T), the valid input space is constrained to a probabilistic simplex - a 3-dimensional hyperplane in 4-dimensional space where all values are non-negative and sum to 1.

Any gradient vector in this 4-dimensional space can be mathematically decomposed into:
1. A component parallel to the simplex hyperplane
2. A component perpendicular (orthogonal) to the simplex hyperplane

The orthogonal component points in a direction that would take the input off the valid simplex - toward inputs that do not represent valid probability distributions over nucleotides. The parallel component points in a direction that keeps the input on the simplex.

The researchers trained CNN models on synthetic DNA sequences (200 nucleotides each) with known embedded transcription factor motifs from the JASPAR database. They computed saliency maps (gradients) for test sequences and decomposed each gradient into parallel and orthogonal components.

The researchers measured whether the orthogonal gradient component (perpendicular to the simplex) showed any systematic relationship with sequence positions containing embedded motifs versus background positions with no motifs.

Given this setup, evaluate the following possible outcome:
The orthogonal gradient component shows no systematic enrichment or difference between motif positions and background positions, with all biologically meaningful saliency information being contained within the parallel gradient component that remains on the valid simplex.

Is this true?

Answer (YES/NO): YES